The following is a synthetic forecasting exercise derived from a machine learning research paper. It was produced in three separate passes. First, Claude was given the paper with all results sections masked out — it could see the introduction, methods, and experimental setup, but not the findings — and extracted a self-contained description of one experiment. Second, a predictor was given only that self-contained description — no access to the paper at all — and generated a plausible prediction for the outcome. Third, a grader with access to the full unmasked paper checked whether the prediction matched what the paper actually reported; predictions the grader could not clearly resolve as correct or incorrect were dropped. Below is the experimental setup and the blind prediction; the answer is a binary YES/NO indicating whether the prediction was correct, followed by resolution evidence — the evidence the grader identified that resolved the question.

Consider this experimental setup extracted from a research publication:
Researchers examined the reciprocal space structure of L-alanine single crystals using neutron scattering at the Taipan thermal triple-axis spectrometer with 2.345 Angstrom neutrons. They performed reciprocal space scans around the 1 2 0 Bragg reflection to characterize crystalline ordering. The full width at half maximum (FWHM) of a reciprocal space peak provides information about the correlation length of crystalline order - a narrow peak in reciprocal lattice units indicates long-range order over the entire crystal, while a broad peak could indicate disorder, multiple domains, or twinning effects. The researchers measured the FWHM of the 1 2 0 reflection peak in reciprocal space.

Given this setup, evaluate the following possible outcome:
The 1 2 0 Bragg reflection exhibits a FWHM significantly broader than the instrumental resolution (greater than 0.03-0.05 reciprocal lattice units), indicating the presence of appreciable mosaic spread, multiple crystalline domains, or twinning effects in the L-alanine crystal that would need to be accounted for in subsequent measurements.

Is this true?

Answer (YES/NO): NO